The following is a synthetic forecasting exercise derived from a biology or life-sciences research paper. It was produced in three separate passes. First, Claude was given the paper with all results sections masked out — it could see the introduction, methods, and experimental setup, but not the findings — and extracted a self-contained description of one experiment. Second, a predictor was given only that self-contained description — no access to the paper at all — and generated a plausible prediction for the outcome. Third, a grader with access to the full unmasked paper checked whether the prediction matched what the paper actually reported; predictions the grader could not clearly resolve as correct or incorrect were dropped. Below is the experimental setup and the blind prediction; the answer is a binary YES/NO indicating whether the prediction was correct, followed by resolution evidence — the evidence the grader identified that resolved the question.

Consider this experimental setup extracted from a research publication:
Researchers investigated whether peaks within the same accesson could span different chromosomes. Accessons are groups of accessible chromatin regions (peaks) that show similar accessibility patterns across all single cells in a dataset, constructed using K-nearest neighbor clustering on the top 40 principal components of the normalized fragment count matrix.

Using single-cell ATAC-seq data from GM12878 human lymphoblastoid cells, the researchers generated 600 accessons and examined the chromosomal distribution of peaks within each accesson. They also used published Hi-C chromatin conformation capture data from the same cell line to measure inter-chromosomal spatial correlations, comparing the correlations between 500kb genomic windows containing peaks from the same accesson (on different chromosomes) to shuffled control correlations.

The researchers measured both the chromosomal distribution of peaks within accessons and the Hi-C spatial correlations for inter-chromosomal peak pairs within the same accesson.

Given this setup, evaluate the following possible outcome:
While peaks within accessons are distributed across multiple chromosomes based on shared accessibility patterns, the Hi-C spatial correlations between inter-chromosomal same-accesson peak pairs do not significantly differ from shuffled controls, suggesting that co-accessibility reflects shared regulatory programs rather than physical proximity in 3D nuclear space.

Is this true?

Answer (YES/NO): NO